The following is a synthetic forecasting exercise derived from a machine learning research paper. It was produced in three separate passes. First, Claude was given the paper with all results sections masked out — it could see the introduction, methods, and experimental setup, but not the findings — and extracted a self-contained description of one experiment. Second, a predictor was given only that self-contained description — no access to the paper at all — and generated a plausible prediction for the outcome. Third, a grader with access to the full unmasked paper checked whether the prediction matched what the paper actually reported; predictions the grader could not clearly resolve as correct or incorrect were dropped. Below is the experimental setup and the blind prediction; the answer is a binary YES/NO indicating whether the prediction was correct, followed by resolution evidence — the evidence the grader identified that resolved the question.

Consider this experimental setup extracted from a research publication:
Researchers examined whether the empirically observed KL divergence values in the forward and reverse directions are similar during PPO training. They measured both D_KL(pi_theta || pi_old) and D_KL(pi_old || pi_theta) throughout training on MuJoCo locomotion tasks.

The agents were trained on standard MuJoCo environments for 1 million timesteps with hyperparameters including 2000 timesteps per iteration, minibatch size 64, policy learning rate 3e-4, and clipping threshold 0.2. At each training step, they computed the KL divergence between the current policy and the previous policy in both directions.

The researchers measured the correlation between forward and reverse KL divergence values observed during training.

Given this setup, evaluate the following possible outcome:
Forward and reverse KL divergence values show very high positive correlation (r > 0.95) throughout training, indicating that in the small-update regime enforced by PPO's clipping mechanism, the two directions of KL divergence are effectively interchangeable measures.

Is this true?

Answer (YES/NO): YES